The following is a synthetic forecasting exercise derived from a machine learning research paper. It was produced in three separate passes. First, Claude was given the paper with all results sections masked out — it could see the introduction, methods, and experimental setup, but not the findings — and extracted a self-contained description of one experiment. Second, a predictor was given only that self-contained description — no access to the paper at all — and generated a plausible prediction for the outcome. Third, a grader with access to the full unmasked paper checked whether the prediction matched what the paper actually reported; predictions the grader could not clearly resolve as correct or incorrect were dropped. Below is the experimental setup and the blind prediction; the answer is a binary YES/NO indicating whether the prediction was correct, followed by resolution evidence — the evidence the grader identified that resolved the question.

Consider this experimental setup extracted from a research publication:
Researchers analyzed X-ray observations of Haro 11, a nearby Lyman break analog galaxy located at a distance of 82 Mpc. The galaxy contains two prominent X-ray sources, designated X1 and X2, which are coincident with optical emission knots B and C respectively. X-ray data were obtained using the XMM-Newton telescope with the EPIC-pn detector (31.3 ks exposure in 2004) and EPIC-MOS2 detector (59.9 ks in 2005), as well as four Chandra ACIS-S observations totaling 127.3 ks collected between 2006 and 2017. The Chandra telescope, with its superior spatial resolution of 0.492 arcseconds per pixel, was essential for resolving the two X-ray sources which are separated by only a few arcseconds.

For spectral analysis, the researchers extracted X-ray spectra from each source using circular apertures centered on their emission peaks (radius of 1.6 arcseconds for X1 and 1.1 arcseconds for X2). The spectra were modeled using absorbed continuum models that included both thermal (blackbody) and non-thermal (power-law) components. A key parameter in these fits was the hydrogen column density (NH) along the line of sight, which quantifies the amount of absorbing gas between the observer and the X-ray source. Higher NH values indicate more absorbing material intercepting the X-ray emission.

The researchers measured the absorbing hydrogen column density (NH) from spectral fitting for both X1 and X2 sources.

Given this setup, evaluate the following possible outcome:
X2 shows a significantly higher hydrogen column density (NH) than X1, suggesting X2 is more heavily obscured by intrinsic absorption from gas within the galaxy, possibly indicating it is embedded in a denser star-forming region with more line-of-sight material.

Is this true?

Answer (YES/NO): NO